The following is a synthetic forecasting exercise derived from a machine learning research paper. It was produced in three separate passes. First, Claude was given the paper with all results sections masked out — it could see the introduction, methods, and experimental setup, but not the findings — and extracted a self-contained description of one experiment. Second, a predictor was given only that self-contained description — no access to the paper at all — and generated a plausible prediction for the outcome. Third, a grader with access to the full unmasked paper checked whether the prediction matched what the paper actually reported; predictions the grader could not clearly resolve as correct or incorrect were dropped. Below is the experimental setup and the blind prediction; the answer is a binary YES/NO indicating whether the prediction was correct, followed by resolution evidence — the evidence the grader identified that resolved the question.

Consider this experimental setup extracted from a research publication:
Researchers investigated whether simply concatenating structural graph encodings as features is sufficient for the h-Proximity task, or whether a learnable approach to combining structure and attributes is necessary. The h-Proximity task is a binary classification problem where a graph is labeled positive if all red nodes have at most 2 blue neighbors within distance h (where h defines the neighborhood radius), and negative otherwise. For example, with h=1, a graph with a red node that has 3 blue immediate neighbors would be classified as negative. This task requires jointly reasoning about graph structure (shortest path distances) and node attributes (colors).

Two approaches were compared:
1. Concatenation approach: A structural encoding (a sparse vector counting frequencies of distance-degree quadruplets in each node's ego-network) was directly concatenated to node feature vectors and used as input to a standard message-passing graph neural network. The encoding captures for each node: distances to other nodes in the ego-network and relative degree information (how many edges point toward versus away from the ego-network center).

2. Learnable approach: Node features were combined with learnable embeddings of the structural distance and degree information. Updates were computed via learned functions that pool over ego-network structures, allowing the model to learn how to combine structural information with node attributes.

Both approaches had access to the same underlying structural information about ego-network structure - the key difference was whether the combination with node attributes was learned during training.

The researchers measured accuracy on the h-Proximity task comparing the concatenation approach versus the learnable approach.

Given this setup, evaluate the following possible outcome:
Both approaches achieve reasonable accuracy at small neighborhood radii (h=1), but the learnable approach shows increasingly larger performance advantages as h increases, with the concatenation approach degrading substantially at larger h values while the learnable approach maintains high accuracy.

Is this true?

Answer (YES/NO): NO